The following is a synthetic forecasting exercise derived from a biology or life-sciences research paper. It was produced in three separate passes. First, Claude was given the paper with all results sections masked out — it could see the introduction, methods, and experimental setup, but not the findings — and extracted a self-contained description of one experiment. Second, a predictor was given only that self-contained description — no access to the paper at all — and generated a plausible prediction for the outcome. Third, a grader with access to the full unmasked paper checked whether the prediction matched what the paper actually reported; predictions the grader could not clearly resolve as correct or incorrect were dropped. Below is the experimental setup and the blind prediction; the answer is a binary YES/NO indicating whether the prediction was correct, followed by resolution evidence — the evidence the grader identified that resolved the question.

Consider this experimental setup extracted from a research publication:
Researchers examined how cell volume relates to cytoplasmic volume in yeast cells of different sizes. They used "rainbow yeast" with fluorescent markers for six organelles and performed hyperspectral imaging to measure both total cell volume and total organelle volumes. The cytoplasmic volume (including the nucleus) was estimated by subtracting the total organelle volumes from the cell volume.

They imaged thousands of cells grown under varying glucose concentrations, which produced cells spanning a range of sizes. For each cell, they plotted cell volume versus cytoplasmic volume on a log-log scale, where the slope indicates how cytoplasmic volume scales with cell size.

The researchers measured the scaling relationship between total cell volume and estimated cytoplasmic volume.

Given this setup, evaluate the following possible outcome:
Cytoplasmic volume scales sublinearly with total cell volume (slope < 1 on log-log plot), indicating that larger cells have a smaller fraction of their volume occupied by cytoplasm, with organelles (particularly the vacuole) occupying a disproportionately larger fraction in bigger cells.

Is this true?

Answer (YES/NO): NO